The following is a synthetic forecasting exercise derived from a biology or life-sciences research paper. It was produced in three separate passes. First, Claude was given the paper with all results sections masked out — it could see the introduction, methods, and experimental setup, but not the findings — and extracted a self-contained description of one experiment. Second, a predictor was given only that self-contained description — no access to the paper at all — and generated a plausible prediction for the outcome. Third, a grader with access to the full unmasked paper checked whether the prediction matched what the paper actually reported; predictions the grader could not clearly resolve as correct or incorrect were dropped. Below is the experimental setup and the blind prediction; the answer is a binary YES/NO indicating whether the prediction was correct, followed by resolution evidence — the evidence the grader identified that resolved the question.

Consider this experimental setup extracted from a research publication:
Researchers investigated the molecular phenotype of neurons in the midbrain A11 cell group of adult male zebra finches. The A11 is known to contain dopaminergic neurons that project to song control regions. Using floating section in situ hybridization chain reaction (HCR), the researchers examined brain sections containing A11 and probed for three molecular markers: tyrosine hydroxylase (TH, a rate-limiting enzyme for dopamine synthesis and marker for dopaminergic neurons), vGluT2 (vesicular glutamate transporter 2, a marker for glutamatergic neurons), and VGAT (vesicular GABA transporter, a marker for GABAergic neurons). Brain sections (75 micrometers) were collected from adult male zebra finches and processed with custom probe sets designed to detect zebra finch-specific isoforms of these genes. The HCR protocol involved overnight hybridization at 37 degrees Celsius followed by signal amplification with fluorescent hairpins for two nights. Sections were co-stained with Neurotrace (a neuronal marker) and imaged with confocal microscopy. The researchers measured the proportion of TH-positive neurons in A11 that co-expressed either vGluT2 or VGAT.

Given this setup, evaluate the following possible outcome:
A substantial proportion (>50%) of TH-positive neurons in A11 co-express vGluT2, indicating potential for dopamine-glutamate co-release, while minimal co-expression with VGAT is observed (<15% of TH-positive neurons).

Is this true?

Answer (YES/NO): YES